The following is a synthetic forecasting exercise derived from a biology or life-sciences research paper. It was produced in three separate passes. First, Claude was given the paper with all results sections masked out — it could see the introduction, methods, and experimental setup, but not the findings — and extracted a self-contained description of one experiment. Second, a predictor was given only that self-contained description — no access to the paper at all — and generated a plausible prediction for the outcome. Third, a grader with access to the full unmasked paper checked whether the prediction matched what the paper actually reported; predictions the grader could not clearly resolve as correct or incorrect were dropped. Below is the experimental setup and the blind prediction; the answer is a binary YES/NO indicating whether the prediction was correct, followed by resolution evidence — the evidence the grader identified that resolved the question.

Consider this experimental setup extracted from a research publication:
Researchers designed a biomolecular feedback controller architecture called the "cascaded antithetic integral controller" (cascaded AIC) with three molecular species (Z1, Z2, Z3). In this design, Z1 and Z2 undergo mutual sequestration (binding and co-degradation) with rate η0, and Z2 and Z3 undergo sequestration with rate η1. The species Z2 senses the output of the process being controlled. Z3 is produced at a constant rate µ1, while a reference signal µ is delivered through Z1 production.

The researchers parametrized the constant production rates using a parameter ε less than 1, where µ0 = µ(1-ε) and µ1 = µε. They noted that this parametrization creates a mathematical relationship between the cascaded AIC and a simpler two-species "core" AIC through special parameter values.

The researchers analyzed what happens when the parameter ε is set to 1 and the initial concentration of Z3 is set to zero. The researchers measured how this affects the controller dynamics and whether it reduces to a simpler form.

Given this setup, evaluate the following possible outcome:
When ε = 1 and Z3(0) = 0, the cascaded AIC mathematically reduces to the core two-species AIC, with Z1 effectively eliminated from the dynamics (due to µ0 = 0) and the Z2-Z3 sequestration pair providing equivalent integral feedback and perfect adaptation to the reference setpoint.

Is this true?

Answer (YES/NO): NO